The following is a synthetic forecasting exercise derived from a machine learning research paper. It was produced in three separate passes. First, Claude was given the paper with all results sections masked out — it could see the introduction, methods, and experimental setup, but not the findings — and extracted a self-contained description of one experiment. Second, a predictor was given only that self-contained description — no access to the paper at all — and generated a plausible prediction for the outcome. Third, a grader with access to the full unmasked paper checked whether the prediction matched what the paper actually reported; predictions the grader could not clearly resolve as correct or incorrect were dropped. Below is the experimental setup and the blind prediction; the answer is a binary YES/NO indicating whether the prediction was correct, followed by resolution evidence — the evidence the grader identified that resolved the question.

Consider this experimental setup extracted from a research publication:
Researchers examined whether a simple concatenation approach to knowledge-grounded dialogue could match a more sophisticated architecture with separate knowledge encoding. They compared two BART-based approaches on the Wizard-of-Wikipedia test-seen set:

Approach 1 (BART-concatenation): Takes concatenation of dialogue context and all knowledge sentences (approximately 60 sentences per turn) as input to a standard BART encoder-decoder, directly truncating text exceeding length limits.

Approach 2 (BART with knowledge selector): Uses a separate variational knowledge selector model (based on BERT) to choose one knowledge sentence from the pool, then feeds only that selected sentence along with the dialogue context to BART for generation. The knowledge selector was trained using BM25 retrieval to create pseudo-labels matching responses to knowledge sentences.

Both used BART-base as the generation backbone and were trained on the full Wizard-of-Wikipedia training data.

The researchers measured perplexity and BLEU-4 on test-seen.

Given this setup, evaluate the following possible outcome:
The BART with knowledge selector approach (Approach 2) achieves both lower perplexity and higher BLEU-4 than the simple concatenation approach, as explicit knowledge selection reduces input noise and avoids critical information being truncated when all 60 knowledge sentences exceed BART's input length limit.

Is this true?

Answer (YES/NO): NO